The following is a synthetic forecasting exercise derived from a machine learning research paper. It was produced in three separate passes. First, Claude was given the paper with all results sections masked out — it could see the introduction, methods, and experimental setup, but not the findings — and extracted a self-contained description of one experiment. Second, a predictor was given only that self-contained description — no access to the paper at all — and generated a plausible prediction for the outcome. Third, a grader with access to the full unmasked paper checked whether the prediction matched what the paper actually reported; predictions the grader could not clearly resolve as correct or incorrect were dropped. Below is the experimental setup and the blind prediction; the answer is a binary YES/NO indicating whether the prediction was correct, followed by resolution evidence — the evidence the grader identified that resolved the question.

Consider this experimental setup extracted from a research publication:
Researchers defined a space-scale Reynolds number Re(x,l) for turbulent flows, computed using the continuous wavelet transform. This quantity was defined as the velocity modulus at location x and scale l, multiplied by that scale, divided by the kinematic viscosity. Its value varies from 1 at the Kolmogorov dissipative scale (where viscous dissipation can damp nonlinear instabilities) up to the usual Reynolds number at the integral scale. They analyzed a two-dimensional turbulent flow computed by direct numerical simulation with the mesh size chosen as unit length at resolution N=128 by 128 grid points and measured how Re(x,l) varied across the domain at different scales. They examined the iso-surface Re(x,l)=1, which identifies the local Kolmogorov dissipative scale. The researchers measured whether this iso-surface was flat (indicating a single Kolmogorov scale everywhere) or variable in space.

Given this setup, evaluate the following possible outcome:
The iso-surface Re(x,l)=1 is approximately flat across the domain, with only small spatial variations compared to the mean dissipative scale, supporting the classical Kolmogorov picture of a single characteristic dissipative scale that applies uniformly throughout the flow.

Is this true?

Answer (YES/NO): NO